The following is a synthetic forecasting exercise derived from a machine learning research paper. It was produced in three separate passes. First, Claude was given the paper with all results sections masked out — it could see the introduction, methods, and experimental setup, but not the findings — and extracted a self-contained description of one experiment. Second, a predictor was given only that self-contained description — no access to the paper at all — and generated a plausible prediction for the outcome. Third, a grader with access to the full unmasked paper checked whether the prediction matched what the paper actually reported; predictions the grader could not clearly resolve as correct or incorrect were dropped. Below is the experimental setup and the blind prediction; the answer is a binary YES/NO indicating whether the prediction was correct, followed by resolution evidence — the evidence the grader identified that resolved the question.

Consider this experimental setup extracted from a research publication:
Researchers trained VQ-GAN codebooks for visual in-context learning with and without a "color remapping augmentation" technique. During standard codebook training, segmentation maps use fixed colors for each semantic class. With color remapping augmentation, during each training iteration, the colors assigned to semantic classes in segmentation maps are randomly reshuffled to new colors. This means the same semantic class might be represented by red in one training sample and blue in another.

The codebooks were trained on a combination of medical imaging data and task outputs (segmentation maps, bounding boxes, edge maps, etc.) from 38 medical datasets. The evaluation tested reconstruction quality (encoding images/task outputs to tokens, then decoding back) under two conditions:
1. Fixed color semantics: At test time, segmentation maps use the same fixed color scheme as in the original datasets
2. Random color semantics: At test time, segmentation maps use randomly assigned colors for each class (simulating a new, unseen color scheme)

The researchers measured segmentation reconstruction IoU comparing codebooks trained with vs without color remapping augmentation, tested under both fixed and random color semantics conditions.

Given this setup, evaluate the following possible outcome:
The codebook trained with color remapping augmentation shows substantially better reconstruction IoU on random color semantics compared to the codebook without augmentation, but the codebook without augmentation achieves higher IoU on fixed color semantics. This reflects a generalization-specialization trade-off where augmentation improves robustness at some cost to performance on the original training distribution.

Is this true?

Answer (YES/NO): YES